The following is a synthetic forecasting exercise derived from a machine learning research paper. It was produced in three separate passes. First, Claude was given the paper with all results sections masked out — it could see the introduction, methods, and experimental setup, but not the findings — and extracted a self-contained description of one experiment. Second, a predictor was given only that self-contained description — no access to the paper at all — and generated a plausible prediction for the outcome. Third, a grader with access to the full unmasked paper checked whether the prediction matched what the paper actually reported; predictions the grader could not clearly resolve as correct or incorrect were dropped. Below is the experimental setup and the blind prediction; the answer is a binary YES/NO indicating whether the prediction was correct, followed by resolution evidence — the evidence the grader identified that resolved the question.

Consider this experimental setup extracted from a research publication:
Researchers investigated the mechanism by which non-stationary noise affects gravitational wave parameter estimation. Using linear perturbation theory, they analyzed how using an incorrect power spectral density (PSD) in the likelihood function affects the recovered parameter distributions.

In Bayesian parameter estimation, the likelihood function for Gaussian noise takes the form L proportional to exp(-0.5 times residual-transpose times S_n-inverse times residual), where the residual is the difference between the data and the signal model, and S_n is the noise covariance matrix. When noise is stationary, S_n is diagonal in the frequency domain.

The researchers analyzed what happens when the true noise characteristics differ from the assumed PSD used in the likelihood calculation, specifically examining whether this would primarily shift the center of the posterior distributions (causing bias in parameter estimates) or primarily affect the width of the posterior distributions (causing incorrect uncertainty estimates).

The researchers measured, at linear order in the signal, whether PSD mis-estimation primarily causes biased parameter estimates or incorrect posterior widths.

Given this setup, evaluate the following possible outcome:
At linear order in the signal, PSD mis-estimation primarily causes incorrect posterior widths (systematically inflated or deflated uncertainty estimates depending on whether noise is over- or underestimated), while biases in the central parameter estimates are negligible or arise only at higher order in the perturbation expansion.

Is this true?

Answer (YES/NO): YES